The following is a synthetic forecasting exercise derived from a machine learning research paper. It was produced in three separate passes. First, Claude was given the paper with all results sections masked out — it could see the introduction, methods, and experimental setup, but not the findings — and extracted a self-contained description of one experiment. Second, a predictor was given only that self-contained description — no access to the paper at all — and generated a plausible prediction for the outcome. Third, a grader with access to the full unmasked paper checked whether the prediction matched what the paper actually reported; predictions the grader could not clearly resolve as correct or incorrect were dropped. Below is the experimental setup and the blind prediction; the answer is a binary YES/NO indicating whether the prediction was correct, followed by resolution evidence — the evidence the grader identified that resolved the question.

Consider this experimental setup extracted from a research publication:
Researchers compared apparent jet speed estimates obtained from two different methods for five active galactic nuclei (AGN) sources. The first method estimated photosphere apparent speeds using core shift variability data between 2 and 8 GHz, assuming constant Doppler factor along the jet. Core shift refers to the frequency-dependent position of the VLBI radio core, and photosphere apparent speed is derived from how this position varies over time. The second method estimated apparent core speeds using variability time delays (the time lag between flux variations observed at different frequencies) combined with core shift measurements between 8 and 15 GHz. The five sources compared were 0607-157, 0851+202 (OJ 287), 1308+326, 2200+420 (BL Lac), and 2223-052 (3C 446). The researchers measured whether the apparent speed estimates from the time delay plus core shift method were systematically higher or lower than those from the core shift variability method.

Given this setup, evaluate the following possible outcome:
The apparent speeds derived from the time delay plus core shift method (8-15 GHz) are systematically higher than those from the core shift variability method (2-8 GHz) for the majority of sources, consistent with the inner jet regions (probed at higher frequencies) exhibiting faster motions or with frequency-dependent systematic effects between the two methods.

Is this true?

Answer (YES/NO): YES